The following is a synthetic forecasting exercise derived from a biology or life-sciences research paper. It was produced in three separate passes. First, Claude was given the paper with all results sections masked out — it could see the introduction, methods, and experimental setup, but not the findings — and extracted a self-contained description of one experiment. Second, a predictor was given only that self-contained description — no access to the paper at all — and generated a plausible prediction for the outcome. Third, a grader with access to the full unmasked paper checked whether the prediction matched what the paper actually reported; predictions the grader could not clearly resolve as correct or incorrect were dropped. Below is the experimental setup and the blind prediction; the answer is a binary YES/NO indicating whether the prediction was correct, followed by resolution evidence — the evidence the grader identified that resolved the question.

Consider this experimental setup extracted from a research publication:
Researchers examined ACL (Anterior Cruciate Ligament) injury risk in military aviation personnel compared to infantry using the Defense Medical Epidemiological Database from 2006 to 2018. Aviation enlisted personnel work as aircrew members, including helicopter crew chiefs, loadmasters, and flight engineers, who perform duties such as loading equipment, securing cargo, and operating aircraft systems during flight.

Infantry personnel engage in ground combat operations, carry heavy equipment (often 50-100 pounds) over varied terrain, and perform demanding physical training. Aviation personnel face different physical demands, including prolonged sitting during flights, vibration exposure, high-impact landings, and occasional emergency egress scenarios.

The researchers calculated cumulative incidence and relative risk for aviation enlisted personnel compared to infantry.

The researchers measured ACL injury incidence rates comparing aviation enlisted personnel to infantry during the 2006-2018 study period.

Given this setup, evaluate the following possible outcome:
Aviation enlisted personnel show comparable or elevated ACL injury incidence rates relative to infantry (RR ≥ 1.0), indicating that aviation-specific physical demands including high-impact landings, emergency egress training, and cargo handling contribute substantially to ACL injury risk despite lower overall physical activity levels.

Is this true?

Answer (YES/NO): NO